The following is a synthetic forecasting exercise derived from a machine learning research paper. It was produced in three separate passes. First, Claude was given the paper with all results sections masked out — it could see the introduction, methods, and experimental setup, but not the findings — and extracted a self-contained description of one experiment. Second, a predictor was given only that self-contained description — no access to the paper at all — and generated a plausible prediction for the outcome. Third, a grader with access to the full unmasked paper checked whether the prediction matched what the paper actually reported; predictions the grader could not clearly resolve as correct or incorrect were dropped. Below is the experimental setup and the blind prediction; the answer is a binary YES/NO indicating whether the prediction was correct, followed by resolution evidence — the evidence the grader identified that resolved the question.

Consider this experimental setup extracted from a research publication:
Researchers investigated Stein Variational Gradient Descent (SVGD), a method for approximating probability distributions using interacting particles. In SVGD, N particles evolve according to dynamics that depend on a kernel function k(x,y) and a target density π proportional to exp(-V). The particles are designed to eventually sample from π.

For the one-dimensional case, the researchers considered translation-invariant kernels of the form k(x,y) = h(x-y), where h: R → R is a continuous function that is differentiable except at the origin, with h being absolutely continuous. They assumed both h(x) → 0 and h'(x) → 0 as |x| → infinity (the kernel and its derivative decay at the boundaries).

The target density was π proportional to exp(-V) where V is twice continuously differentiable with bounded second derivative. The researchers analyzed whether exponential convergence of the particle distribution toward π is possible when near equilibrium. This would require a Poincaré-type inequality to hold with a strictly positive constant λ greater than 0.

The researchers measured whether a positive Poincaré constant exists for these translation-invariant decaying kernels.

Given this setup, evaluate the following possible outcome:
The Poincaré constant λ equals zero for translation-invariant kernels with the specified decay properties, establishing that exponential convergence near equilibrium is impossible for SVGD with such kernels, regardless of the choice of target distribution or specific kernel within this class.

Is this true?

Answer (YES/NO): YES